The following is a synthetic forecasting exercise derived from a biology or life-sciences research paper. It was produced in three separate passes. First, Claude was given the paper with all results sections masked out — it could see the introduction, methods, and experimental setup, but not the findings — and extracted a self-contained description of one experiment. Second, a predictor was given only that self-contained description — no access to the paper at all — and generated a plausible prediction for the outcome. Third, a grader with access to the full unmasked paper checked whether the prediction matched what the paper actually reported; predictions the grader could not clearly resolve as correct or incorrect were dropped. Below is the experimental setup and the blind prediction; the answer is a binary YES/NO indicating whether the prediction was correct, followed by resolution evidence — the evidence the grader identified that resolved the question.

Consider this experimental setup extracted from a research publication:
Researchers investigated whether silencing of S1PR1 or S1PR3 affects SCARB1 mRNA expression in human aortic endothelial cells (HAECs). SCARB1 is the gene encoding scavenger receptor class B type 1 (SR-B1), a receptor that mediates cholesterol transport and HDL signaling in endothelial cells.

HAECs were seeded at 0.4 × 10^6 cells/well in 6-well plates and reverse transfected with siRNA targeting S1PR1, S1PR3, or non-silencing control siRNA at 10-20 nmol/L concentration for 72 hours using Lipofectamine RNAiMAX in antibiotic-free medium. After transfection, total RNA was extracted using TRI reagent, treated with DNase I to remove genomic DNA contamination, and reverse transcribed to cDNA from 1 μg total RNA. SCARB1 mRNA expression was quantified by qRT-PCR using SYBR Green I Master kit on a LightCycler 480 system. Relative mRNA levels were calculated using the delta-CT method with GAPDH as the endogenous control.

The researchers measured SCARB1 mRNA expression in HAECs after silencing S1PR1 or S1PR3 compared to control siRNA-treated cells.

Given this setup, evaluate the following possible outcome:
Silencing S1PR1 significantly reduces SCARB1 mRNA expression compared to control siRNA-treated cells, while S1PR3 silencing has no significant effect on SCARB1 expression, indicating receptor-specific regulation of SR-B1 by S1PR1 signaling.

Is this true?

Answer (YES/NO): NO